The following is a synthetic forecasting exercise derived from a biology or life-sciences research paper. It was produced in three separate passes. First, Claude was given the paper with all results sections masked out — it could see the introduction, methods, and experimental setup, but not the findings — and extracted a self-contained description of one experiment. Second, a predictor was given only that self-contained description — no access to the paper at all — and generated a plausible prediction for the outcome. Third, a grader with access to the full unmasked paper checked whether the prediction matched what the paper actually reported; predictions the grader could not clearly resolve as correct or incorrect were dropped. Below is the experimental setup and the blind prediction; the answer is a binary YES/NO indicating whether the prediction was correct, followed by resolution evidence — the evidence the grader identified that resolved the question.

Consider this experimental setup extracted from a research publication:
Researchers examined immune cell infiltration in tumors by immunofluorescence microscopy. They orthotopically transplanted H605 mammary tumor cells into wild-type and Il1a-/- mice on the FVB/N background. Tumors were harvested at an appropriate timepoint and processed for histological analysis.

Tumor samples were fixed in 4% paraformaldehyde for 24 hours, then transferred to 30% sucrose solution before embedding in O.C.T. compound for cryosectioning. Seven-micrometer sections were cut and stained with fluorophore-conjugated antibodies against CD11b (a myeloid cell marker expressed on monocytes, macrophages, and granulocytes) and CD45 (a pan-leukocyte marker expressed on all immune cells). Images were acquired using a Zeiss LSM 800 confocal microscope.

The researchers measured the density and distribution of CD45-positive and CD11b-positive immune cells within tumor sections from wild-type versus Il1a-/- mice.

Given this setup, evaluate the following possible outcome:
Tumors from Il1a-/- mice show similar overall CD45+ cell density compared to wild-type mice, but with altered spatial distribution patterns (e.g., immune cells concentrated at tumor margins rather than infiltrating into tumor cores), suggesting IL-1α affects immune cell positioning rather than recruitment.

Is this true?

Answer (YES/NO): NO